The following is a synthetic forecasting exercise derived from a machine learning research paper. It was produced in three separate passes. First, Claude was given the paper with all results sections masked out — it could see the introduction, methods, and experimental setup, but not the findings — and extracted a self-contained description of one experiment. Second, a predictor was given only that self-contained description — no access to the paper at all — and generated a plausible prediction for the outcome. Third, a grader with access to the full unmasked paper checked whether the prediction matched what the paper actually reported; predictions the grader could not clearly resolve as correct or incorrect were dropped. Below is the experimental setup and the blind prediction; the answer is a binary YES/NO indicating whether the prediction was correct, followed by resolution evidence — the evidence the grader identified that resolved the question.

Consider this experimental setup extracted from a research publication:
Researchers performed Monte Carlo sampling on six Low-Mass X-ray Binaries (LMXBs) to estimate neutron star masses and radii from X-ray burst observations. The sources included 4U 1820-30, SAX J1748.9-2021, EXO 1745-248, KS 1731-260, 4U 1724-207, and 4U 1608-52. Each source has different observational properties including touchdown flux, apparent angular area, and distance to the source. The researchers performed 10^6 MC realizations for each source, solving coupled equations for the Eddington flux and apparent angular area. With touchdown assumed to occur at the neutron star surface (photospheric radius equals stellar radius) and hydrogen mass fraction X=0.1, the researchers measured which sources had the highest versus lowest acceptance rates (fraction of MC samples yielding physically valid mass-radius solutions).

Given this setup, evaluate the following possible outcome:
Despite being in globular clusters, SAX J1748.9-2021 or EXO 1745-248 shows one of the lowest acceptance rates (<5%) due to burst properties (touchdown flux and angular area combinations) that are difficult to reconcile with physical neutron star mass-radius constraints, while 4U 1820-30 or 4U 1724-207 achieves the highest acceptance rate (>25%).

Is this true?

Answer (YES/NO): NO